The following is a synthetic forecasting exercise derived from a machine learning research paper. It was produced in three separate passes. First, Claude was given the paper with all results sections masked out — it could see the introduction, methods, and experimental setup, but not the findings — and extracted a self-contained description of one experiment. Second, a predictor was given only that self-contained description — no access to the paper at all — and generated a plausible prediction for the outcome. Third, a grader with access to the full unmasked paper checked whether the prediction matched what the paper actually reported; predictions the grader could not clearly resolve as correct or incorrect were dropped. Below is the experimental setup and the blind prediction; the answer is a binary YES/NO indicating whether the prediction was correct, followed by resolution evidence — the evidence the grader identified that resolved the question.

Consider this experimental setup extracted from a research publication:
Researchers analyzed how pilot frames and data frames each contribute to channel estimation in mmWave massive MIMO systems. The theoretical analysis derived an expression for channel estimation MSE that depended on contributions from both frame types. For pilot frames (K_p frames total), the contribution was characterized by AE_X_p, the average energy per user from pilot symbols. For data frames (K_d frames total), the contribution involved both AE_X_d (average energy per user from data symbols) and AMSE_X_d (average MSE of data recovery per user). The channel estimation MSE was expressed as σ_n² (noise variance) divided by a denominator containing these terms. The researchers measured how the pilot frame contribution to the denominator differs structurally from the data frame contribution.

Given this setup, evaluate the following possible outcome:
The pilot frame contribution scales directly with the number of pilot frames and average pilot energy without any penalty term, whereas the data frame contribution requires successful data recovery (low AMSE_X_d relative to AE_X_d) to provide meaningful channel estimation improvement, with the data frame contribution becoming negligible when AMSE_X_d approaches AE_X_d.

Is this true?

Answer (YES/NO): YES